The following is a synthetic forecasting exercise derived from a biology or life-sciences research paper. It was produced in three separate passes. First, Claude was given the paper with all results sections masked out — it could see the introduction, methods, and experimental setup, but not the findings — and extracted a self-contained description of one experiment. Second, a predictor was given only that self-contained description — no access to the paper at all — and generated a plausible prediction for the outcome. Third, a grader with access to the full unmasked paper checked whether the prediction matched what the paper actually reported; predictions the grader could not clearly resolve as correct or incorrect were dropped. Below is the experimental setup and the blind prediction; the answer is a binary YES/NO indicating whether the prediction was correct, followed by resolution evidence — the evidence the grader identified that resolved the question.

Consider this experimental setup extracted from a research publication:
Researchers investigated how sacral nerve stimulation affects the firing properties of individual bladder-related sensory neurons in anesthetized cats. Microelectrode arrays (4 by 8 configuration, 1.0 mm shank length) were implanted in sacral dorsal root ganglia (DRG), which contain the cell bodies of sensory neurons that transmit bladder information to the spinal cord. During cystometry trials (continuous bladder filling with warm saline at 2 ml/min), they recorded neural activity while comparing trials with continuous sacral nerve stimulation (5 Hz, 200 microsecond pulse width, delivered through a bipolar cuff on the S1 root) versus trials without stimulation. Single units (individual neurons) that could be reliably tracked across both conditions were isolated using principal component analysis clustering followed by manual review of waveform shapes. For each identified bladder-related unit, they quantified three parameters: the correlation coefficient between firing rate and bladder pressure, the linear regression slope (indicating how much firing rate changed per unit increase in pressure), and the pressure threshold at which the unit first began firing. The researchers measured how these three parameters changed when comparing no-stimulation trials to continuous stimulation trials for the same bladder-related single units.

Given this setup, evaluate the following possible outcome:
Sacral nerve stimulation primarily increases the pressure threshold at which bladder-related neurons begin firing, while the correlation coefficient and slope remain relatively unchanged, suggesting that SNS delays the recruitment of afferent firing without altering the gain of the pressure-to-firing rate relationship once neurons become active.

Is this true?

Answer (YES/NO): NO